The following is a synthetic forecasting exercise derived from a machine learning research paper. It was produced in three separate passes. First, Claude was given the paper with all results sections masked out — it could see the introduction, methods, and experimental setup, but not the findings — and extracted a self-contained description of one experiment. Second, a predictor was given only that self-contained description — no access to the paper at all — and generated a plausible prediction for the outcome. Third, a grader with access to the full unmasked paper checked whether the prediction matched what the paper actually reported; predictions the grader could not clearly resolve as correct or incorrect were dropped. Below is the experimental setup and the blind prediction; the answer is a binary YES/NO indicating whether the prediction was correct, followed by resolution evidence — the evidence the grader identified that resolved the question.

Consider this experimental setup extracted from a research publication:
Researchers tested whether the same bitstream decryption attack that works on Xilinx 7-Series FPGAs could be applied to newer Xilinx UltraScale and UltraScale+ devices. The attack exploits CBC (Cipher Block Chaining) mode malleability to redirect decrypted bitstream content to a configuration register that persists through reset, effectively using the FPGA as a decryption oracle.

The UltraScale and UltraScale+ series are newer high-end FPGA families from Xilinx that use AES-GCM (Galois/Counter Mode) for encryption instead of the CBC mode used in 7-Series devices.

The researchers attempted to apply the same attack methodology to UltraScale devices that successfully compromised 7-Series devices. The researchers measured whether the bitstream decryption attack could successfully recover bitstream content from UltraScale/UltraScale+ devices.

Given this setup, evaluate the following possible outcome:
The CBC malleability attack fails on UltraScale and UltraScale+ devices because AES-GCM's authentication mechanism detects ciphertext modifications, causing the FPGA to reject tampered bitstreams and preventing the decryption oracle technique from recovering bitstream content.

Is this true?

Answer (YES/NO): YES